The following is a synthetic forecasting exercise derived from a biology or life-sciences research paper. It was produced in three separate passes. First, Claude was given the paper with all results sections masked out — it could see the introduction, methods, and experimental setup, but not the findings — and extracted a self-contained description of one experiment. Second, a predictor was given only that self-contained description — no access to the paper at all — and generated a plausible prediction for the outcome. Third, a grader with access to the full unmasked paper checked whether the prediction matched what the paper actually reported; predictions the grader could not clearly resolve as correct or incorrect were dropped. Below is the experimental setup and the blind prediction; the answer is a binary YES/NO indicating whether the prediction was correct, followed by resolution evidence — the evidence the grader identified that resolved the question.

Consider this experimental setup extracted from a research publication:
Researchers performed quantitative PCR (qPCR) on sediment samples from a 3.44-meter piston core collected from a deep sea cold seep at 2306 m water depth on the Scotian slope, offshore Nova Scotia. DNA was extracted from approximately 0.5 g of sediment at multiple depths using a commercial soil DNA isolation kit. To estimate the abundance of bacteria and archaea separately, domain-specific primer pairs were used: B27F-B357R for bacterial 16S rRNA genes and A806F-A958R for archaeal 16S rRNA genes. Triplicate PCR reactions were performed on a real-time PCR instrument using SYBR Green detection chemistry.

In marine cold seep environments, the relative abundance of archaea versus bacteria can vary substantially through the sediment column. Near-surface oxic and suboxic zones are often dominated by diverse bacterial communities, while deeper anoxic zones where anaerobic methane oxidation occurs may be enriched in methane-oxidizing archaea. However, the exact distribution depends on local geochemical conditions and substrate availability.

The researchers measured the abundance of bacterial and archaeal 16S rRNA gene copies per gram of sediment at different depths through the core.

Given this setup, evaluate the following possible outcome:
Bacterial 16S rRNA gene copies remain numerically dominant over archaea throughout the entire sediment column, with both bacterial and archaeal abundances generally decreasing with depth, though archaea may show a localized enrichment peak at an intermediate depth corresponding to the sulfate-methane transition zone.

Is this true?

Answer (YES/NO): NO